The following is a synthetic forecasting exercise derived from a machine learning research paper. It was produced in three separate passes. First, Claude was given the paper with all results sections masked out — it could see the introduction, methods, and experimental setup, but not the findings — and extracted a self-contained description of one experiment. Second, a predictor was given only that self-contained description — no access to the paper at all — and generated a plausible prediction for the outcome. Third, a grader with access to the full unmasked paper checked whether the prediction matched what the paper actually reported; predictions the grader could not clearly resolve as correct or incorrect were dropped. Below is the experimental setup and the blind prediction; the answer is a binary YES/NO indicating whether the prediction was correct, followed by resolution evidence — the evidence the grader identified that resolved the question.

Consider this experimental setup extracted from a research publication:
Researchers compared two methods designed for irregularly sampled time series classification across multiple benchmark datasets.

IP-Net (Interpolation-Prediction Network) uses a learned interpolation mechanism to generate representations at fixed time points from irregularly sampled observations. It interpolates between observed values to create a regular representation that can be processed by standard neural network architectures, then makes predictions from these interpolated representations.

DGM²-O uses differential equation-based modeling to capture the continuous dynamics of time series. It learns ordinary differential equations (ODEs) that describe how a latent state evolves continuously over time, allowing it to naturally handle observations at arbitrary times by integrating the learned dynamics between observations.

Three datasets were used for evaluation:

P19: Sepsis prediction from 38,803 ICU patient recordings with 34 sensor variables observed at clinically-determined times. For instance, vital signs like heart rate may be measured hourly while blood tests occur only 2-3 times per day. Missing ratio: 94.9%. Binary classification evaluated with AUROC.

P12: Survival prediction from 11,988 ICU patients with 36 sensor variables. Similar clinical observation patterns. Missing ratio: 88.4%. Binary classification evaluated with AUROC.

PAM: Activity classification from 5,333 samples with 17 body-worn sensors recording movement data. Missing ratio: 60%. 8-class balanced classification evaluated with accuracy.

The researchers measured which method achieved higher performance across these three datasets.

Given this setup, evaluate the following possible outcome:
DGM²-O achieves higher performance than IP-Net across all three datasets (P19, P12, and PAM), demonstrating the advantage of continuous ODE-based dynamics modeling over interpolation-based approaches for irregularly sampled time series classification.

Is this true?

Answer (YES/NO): YES